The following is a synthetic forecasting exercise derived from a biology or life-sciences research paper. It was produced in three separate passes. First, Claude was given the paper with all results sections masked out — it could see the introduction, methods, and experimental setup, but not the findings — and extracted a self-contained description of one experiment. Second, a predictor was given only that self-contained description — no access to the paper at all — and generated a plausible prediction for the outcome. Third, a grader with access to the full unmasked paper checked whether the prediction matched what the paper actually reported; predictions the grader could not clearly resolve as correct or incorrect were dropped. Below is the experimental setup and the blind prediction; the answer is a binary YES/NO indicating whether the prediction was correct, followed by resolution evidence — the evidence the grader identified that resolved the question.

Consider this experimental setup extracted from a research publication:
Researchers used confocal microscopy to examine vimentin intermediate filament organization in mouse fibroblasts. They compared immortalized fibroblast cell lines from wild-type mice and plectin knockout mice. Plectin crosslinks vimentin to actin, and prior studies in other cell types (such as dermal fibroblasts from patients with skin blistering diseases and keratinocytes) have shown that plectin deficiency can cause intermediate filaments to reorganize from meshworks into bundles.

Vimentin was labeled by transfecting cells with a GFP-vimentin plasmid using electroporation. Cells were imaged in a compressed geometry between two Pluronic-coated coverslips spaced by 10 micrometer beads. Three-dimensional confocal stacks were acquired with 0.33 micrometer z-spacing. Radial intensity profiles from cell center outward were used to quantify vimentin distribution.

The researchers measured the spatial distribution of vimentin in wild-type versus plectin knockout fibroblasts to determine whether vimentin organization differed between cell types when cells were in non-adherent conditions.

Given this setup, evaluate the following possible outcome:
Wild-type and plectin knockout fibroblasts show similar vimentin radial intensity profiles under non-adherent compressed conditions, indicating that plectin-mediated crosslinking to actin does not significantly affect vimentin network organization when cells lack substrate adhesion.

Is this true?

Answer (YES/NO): NO